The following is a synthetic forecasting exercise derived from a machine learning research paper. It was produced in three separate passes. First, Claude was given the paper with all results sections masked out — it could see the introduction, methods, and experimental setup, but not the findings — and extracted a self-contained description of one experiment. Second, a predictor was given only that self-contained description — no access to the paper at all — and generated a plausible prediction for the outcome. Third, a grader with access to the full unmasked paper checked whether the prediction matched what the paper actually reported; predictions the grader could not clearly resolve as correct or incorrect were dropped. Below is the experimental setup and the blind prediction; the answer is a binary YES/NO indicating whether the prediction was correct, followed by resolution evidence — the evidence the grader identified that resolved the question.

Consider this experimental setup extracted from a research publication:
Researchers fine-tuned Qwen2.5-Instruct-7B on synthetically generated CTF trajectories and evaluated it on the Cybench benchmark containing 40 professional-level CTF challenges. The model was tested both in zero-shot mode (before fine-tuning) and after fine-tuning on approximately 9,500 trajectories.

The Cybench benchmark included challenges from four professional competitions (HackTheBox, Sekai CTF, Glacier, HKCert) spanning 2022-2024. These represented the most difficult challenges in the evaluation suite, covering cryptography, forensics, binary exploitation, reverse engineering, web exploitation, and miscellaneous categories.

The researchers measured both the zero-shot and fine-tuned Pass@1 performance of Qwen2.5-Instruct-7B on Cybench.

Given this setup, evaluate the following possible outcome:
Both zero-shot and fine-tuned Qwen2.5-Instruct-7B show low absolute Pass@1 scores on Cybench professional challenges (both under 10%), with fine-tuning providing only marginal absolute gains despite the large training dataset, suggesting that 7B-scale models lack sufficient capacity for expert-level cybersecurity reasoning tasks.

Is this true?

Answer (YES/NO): NO